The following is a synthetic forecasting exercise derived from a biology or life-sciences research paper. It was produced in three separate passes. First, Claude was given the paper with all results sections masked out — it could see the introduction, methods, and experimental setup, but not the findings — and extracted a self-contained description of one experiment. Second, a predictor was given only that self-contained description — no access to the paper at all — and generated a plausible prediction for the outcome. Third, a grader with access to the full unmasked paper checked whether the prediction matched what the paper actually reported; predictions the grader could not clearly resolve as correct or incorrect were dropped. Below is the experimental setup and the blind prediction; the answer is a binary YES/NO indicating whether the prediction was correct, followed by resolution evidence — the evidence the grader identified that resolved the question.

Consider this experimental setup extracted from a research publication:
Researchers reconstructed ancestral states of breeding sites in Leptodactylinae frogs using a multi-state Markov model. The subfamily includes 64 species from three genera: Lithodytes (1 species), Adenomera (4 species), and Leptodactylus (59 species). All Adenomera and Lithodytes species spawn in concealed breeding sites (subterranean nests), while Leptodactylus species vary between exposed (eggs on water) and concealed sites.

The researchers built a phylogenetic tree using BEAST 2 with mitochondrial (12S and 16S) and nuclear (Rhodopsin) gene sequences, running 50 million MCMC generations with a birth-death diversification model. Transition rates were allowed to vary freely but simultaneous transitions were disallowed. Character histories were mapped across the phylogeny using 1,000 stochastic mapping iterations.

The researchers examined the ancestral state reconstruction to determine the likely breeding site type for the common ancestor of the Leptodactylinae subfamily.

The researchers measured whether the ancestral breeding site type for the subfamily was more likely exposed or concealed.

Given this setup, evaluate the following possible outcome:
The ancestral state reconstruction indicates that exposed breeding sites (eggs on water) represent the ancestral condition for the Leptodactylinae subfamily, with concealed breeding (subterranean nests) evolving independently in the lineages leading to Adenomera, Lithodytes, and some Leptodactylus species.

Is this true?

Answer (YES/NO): NO